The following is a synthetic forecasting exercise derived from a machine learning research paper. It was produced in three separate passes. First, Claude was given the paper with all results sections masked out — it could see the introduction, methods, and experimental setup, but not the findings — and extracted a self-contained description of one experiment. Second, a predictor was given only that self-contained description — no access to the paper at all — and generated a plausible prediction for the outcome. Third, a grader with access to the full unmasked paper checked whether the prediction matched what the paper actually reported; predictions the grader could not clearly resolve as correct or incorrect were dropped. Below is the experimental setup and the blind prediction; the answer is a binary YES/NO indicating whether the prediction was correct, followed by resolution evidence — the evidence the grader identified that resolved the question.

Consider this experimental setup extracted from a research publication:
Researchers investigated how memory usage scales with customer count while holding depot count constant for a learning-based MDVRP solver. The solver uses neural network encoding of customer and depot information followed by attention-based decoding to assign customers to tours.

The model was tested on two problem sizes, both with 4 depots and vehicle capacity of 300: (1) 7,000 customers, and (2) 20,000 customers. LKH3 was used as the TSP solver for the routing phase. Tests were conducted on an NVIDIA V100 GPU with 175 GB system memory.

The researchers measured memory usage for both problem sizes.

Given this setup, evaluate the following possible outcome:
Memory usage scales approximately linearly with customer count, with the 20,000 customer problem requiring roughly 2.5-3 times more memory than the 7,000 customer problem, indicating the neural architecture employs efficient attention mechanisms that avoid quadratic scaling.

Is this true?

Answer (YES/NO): NO